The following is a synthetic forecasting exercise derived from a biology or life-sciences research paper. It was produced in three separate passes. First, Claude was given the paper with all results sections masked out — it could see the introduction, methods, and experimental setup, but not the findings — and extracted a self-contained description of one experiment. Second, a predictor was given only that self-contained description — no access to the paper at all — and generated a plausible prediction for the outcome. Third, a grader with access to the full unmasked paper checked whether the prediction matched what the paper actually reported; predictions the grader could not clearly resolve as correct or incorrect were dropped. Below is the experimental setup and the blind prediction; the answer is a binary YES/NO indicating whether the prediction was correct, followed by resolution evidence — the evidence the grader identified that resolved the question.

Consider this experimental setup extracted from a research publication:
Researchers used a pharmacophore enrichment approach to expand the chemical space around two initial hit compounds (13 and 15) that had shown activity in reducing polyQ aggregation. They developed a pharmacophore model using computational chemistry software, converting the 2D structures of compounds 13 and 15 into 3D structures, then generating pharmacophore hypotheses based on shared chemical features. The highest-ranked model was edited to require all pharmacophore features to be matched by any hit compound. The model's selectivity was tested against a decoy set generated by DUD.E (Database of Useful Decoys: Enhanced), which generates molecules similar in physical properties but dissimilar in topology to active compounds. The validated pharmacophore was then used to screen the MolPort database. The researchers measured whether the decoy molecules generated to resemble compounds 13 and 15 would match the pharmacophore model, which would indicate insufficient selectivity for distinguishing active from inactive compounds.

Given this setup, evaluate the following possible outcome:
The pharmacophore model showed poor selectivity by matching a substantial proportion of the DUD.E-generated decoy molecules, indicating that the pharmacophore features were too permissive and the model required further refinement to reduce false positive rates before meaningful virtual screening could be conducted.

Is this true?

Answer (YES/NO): NO